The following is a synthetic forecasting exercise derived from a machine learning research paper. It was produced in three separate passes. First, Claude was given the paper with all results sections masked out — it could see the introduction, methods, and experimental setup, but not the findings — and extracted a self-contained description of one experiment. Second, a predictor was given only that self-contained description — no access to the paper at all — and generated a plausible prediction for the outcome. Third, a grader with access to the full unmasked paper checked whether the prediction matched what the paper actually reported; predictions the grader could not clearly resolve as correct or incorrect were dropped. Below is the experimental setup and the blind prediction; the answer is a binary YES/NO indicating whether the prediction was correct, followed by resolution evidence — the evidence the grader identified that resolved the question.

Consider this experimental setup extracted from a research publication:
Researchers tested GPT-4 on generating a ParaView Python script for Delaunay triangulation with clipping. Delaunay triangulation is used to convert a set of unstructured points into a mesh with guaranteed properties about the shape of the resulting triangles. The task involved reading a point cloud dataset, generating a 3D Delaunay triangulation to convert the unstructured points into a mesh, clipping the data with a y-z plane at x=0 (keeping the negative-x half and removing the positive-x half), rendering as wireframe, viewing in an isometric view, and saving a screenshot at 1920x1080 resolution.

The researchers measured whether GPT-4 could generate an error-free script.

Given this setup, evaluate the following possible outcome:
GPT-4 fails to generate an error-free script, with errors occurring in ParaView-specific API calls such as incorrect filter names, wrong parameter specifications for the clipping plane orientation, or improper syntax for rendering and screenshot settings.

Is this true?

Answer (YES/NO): YES